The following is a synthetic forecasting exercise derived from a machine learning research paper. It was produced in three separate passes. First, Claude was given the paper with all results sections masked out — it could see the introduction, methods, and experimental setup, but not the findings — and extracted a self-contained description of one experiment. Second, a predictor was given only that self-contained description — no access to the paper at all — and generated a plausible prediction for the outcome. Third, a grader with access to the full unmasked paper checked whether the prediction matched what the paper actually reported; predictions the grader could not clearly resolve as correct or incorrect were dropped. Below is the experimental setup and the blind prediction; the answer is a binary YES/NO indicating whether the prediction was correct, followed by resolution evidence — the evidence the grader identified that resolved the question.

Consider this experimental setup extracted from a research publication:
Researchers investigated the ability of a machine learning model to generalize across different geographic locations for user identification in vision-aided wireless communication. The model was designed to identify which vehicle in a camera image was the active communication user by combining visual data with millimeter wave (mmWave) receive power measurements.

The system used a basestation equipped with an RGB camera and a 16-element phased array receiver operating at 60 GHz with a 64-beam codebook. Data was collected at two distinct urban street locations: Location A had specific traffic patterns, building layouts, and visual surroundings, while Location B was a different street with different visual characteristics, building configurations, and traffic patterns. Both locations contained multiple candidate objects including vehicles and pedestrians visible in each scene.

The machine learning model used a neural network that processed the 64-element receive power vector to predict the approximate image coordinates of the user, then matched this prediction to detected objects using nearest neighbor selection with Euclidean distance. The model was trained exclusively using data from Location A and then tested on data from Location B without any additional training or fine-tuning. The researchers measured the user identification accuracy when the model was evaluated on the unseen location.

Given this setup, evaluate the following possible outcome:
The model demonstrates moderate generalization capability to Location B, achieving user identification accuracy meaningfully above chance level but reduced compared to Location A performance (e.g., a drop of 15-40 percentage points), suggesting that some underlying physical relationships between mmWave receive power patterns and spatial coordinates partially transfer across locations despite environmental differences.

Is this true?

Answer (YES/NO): NO